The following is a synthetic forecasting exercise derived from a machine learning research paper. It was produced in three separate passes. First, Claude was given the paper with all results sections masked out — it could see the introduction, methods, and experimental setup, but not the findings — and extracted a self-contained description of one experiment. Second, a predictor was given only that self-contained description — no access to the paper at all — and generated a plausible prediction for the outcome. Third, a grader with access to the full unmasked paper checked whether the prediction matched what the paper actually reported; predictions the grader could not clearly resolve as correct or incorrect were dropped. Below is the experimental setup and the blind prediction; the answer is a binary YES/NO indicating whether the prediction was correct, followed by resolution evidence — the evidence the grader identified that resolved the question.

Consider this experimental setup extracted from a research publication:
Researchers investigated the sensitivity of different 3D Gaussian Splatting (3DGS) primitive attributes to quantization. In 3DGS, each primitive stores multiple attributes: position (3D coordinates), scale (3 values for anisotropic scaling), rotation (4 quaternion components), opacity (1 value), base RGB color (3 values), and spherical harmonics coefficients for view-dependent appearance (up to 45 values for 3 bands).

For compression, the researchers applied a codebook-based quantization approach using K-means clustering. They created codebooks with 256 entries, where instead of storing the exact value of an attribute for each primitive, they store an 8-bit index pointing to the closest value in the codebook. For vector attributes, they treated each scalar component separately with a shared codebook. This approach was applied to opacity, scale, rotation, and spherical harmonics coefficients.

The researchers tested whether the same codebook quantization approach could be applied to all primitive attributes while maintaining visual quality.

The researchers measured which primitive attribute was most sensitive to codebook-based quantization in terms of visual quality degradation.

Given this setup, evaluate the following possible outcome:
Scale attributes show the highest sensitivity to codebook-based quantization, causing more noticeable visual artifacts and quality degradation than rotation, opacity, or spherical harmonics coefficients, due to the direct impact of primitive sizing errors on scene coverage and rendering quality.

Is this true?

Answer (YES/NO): NO